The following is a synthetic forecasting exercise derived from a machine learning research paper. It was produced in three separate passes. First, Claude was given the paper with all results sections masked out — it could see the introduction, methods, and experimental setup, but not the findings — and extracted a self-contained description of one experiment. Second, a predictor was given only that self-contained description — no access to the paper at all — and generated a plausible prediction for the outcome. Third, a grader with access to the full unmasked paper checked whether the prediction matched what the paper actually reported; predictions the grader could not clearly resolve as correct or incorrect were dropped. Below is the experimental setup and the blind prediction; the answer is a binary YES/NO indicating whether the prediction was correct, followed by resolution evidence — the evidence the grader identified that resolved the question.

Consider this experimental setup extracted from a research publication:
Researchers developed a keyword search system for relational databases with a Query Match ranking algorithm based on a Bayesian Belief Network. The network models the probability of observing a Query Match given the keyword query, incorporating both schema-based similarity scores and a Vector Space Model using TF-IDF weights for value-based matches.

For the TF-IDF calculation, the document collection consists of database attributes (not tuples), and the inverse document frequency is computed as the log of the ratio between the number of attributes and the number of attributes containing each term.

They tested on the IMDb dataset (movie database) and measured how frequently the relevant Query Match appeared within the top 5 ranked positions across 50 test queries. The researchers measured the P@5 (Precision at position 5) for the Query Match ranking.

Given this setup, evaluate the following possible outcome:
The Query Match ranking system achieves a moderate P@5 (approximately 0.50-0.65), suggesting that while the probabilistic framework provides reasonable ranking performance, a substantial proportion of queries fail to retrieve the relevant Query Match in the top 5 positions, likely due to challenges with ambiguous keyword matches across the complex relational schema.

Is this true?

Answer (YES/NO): NO